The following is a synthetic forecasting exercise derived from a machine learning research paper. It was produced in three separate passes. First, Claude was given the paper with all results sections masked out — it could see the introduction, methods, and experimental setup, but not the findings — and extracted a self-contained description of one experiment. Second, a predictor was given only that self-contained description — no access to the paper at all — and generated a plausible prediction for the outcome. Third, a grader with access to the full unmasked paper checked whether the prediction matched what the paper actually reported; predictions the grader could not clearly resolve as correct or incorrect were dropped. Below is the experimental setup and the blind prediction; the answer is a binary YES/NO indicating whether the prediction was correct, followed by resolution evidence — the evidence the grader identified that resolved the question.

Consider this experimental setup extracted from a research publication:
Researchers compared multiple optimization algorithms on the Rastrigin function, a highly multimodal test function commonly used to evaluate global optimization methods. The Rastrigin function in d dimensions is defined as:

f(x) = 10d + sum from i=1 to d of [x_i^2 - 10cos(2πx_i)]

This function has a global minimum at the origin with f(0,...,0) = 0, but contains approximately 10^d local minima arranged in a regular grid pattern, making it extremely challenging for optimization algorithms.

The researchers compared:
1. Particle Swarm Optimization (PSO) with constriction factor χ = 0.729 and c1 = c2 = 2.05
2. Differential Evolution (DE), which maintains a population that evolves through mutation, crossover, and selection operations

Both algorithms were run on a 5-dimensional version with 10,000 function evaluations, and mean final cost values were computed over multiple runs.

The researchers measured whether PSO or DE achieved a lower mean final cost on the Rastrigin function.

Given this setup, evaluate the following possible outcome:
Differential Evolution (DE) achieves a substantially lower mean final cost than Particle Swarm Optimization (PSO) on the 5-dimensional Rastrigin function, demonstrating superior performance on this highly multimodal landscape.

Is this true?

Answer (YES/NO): YES